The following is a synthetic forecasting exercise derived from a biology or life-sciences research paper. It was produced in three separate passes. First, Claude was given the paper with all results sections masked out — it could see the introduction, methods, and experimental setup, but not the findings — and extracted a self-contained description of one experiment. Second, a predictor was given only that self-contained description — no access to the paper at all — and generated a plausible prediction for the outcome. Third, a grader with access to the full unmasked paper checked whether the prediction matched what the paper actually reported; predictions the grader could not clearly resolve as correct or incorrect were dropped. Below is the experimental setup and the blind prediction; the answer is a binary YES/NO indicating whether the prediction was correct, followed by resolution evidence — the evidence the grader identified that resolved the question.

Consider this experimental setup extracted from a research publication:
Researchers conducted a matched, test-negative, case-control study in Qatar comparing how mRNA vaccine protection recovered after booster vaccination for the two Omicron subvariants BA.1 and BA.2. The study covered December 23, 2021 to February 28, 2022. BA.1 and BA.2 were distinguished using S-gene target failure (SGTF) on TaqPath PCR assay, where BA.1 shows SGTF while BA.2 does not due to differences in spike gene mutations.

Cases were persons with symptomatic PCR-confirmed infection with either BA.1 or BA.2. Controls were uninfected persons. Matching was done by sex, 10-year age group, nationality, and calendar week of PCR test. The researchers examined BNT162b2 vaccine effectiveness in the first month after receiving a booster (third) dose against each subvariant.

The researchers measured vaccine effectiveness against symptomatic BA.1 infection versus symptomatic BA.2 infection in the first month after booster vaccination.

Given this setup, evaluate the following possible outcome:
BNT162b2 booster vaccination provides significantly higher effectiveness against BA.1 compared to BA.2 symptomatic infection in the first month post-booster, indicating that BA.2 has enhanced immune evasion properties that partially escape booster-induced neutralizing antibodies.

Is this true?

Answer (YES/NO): NO